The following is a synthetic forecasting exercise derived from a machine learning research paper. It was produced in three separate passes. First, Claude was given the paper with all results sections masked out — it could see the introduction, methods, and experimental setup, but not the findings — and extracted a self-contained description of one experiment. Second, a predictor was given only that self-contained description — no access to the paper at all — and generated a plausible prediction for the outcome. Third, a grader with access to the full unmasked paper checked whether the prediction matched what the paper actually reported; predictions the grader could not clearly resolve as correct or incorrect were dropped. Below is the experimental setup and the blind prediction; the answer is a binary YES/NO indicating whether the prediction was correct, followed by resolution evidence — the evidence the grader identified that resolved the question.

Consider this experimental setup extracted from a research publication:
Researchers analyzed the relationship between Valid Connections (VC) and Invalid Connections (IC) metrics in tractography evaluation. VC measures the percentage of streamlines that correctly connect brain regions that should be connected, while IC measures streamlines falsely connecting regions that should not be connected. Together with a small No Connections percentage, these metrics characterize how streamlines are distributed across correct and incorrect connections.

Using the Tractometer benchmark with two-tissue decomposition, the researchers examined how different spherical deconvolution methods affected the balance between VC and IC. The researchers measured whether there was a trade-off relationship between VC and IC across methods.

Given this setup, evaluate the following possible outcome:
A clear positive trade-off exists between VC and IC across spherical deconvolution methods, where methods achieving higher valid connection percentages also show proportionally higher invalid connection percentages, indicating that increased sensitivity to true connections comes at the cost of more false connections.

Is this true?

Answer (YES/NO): NO